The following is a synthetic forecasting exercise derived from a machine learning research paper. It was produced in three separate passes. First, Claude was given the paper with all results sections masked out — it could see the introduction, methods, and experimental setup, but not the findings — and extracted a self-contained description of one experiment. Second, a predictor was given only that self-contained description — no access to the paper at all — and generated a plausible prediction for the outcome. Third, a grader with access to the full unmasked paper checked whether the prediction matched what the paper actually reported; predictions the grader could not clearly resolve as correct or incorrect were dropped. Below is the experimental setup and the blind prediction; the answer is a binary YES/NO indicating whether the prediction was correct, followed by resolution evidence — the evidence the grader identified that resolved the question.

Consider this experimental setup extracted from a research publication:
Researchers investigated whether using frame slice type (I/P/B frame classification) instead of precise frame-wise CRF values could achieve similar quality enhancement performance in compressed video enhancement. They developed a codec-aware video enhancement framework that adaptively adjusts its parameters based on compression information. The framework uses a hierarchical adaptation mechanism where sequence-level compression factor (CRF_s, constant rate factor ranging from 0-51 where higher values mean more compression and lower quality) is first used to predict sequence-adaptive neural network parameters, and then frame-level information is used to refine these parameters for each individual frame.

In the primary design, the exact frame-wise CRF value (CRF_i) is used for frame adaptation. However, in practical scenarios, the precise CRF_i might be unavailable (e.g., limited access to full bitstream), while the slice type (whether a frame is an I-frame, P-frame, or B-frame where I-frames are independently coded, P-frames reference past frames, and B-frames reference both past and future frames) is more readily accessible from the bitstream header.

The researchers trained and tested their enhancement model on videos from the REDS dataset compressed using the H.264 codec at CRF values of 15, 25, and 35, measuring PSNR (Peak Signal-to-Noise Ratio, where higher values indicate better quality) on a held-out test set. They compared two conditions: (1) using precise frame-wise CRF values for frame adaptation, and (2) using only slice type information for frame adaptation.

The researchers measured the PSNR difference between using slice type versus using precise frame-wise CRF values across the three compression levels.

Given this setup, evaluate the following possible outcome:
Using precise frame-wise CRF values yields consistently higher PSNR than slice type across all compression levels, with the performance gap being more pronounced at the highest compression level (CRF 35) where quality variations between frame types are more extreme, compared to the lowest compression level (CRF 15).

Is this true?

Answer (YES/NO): NO